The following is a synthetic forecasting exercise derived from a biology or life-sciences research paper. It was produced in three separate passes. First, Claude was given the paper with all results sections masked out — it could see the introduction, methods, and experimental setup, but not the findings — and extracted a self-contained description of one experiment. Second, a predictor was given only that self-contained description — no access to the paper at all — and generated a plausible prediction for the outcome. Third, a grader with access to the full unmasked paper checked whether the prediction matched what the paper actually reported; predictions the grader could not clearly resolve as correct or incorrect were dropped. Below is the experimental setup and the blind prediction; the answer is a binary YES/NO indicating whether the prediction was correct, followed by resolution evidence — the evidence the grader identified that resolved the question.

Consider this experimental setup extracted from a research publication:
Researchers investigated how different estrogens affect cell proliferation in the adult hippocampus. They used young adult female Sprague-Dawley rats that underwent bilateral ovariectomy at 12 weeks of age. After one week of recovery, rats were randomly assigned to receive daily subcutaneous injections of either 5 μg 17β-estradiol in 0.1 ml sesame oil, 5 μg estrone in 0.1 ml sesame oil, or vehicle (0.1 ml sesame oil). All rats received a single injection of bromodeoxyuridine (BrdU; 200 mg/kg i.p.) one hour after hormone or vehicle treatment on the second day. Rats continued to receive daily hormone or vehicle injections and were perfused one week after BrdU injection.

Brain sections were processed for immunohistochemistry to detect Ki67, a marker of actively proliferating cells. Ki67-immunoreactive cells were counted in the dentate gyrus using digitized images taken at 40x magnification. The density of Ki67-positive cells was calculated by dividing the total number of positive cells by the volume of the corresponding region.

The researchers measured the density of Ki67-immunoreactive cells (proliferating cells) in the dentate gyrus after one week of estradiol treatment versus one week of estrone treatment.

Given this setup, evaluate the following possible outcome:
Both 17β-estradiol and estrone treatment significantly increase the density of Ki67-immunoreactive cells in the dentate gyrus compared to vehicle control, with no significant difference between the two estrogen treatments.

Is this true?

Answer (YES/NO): NO